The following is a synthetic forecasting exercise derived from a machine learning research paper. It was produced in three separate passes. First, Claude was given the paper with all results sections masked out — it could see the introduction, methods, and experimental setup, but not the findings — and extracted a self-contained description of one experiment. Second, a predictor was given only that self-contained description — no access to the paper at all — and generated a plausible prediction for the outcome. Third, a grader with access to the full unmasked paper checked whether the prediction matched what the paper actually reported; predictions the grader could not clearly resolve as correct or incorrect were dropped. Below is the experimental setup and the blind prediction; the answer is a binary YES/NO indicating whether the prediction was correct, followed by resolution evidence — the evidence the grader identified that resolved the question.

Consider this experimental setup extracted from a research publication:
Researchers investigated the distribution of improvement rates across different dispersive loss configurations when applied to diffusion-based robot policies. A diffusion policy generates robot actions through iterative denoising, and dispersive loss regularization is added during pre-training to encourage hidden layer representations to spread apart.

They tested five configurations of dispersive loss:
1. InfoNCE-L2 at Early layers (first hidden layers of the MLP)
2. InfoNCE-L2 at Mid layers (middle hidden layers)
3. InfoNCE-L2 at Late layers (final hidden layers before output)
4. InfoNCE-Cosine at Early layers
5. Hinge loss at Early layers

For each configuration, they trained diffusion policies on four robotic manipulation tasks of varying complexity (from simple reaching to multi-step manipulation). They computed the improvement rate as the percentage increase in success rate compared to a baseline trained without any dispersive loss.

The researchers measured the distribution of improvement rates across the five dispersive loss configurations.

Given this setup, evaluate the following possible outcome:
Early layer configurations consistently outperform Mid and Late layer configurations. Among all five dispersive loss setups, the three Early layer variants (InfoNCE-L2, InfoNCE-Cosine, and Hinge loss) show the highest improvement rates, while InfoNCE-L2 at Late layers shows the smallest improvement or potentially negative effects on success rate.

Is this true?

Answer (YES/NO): NO